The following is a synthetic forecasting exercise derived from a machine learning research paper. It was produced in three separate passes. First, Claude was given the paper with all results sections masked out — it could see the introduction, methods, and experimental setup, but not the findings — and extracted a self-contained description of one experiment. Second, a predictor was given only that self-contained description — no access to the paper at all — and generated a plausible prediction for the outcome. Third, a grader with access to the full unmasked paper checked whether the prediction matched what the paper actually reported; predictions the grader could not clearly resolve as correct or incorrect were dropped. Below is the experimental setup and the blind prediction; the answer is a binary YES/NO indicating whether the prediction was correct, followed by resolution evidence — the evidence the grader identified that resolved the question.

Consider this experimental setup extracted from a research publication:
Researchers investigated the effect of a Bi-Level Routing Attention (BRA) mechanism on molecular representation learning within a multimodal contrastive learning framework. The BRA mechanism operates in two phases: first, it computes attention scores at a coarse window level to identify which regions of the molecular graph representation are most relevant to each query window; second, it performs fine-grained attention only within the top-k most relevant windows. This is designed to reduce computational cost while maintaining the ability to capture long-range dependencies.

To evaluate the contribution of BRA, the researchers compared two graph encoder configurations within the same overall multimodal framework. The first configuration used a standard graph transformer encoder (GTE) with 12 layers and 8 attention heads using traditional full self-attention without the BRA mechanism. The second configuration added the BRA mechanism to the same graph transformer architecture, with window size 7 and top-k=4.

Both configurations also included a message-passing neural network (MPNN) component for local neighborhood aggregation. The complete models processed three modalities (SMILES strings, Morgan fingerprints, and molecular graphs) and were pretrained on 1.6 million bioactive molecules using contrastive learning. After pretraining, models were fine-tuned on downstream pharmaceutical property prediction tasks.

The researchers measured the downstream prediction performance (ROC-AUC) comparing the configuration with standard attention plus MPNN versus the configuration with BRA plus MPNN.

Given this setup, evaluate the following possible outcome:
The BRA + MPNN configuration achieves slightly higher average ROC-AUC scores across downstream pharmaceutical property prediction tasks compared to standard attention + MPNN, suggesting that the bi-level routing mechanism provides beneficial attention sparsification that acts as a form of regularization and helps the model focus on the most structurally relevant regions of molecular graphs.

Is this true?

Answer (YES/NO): YES